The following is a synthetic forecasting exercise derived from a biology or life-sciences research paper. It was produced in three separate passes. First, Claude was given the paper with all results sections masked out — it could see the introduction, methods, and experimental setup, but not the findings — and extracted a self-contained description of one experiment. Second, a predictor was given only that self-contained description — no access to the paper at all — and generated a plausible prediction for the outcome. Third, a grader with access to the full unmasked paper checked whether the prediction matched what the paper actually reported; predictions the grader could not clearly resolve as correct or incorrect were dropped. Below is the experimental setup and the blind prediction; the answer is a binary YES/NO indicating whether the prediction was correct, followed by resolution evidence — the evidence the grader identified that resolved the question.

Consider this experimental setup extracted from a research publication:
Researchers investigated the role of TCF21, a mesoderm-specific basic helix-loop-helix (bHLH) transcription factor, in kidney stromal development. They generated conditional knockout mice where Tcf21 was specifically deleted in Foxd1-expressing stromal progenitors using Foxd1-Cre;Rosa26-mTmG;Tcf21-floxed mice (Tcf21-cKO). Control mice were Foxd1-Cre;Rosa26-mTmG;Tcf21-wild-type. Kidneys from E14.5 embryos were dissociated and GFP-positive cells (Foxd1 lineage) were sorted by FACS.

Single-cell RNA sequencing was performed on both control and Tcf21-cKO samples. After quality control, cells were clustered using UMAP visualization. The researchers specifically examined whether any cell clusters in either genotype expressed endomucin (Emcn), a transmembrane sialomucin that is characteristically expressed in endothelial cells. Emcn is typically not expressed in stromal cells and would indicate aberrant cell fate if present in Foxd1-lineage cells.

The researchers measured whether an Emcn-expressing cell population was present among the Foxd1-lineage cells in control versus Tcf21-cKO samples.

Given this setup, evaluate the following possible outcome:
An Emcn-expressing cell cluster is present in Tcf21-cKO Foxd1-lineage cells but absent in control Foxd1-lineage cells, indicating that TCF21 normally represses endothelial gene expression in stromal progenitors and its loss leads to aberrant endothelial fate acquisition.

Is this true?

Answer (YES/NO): NO